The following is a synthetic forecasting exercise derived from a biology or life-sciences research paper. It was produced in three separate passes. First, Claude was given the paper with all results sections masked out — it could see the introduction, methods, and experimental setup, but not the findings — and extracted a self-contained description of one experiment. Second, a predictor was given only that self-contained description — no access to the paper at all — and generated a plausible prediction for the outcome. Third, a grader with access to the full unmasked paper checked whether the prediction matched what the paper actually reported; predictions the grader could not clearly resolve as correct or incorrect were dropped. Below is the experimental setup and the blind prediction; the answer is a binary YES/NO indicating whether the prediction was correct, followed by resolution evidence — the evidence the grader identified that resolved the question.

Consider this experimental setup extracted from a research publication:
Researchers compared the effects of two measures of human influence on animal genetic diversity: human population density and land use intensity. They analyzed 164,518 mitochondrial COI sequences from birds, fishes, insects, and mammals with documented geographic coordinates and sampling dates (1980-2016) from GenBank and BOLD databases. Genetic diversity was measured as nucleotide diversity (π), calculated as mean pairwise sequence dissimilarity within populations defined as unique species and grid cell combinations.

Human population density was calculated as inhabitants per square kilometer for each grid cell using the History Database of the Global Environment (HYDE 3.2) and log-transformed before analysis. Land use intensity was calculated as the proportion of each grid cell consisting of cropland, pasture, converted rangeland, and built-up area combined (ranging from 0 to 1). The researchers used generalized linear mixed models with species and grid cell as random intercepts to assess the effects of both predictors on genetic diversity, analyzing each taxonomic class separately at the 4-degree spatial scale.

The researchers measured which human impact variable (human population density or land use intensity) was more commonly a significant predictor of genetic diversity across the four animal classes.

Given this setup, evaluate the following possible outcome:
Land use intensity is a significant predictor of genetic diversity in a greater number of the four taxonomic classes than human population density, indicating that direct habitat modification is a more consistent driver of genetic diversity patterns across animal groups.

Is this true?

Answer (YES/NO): NO